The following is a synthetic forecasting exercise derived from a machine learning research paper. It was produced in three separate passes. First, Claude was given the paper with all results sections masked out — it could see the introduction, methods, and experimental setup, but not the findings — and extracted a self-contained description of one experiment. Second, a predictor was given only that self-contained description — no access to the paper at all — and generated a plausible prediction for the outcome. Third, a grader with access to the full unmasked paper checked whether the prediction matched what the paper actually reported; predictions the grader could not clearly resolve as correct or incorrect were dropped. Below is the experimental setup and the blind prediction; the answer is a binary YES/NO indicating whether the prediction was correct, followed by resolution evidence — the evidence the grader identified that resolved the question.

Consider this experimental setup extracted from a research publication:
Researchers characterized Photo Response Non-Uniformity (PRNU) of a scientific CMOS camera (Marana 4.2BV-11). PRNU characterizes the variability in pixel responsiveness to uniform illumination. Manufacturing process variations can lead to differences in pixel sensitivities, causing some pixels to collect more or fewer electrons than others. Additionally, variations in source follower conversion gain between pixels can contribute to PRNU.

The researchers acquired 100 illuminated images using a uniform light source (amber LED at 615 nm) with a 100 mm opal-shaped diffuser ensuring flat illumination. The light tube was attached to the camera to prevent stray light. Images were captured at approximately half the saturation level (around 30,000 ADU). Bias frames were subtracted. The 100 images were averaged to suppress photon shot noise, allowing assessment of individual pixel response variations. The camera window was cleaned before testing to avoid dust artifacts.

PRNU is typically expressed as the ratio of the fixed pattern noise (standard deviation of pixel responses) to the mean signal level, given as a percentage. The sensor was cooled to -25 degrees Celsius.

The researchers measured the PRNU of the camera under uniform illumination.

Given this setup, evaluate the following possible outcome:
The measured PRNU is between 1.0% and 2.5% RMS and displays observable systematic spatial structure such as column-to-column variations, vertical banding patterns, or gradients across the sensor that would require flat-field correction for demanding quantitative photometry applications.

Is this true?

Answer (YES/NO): NO